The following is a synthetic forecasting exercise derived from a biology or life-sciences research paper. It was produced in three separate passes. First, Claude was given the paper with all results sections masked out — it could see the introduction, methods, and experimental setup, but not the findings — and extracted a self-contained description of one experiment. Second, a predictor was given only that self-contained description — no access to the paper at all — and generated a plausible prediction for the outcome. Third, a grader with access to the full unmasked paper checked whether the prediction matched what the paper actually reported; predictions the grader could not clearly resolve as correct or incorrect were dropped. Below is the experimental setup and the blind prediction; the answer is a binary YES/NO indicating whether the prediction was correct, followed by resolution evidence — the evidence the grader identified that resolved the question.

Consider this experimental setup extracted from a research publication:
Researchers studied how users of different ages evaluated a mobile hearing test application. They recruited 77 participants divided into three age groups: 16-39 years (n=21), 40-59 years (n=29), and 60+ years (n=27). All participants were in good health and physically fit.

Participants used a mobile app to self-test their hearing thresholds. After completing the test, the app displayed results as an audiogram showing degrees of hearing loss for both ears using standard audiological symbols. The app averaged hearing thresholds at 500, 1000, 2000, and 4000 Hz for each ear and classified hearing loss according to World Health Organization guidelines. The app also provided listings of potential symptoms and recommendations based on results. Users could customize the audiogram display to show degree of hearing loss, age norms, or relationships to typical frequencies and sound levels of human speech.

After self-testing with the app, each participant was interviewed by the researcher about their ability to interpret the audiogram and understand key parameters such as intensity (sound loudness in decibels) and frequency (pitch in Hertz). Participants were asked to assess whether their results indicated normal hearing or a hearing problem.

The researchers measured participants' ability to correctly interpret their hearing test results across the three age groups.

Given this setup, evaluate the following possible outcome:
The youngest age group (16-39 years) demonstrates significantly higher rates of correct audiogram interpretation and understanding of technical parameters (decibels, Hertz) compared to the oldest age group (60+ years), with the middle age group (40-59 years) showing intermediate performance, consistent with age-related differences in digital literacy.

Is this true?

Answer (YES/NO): YES